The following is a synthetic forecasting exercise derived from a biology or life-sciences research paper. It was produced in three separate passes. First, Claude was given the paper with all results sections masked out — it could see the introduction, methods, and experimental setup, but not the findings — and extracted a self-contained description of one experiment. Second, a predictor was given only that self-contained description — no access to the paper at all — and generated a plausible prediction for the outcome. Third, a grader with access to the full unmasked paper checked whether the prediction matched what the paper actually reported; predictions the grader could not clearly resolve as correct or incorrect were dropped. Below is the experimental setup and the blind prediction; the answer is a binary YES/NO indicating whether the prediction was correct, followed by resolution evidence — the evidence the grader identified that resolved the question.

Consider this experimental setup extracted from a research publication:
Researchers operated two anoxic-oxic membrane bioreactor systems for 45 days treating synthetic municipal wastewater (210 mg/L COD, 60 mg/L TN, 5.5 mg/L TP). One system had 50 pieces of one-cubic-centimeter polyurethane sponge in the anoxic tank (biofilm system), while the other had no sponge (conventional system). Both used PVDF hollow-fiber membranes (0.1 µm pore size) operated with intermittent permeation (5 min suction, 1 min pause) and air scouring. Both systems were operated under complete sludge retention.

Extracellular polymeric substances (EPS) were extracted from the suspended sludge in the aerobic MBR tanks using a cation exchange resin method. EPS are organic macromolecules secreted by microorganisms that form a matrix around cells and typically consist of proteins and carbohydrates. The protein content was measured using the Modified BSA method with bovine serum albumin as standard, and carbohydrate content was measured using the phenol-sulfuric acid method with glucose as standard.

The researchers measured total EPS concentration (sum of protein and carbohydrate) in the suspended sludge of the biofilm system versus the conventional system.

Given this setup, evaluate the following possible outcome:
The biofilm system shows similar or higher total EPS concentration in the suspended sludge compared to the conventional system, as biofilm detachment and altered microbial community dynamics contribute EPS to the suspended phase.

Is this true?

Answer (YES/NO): YES